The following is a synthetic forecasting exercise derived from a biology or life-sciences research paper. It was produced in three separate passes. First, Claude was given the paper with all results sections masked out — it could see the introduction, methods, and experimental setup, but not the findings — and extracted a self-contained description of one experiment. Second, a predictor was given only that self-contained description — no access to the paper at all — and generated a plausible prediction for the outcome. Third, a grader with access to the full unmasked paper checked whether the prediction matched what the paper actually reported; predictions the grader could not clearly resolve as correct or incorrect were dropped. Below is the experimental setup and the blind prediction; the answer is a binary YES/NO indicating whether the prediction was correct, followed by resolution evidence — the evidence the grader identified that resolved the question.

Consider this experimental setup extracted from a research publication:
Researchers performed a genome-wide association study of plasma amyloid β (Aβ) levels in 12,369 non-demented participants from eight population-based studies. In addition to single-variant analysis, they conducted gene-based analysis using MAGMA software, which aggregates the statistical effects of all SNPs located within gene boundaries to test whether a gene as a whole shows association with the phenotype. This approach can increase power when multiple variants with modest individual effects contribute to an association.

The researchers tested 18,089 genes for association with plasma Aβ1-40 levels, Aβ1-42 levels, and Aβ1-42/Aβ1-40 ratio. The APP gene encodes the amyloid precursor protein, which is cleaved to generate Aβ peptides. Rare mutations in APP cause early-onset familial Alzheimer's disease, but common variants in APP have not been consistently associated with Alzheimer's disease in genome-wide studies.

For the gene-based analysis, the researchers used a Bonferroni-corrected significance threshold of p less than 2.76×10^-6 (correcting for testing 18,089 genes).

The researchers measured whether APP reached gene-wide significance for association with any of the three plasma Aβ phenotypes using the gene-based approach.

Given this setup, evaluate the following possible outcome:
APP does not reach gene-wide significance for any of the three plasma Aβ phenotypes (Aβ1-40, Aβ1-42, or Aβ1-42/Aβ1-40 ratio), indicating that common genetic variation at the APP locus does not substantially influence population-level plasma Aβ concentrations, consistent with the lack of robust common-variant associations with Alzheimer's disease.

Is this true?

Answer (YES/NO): NO